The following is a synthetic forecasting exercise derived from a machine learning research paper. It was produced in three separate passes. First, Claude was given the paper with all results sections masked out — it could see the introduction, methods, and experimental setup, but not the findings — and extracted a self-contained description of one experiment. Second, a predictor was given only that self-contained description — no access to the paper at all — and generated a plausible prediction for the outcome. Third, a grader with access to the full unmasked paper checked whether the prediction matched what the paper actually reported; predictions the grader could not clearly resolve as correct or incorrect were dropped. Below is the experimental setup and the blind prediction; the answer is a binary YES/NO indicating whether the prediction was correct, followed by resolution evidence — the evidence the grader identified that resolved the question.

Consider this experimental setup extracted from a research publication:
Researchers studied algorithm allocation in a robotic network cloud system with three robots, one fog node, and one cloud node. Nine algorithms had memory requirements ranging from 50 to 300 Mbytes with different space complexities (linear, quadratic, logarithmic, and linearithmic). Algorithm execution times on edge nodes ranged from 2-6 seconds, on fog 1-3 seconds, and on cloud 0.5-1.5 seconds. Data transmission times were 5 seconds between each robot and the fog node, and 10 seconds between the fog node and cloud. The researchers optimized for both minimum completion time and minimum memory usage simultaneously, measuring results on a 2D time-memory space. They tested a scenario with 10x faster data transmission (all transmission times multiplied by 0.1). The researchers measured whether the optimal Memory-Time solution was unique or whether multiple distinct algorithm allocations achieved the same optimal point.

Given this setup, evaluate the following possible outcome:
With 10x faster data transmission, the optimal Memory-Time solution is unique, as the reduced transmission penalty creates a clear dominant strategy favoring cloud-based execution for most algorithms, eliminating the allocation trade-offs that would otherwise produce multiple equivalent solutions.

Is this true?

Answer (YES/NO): NO